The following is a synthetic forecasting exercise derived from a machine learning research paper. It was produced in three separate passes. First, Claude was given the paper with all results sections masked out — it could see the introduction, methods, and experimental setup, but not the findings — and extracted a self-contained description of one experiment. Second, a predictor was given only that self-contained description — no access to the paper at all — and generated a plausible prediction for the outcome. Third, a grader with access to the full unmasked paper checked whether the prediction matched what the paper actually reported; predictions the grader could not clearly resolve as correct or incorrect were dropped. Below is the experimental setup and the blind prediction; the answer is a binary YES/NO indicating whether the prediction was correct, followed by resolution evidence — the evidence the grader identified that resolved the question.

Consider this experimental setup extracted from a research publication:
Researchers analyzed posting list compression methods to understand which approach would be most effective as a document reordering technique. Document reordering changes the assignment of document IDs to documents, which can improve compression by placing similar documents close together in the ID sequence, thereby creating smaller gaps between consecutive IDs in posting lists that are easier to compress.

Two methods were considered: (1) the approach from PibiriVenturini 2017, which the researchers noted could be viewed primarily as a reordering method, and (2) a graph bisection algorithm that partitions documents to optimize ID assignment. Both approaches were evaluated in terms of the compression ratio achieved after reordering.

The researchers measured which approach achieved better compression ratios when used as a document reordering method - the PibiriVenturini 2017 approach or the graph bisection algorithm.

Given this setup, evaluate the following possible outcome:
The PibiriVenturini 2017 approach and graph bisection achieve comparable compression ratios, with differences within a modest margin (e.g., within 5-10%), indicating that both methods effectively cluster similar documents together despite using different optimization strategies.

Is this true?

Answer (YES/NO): NO